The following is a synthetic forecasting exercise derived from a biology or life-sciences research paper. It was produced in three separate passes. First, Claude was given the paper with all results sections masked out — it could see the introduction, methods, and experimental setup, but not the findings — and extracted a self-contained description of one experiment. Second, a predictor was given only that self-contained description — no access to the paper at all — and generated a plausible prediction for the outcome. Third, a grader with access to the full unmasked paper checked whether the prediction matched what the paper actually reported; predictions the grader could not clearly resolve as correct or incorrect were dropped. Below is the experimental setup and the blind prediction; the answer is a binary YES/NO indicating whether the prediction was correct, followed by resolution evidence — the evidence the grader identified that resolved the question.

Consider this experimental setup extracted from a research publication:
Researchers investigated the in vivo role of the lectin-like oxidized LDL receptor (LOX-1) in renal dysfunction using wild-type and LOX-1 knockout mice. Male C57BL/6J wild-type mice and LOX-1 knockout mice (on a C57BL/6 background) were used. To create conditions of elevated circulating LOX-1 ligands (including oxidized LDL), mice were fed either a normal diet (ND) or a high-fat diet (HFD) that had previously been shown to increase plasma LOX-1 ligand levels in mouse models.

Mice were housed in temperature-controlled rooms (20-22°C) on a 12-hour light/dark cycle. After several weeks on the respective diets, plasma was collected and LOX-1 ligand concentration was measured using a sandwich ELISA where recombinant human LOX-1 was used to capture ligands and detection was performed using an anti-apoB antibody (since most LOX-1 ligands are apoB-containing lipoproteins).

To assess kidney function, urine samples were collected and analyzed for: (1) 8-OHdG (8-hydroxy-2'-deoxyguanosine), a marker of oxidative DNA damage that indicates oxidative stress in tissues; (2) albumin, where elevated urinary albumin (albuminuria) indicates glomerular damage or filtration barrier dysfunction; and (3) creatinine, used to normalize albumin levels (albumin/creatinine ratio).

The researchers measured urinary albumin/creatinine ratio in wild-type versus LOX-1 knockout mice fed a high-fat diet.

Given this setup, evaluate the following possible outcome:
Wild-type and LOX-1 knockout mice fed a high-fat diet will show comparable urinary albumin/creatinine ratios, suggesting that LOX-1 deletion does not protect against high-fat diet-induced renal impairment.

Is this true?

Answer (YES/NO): NO